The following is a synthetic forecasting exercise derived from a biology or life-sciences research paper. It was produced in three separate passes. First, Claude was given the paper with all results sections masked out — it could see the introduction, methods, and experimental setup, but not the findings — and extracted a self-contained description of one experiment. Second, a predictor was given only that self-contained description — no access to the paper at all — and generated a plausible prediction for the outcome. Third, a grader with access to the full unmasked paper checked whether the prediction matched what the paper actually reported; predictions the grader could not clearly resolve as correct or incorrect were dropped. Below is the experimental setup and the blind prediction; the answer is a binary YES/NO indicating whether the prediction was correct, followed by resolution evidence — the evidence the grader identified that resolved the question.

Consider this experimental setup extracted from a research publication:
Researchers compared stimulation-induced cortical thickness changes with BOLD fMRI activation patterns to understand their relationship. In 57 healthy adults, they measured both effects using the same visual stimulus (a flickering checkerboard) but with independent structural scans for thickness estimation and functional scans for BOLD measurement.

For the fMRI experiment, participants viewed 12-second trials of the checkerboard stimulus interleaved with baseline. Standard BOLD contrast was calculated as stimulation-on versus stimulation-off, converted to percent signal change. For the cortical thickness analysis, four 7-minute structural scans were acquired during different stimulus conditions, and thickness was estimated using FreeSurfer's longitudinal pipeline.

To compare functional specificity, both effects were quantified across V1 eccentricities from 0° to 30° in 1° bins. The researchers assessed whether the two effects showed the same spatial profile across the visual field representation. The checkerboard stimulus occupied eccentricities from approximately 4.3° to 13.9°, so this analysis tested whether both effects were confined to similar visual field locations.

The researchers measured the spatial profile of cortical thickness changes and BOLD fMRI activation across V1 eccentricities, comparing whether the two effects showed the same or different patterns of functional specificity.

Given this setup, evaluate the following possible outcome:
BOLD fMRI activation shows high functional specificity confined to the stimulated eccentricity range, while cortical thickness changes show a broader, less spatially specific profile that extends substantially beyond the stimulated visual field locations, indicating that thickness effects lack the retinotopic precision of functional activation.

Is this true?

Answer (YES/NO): NO